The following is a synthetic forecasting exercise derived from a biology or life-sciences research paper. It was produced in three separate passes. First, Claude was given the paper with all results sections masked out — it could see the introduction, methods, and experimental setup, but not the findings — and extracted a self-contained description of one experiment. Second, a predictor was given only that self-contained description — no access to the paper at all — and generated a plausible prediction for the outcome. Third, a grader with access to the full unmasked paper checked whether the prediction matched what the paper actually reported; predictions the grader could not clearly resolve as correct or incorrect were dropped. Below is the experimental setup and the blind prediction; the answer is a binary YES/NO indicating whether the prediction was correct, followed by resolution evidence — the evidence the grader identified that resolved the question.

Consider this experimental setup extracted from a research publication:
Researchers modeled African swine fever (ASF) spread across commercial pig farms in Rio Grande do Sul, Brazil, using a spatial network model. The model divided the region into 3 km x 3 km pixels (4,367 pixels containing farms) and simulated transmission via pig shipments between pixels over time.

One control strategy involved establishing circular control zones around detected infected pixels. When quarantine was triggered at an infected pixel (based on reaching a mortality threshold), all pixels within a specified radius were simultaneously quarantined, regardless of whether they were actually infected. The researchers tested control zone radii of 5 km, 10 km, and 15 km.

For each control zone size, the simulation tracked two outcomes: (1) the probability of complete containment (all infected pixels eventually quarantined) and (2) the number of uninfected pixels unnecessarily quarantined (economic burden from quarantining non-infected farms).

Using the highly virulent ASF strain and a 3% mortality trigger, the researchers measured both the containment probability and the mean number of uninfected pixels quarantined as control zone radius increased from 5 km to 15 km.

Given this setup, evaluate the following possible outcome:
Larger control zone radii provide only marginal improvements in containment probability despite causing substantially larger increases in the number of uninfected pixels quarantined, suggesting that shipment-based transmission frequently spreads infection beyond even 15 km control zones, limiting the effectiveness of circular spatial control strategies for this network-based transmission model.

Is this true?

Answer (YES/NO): YES